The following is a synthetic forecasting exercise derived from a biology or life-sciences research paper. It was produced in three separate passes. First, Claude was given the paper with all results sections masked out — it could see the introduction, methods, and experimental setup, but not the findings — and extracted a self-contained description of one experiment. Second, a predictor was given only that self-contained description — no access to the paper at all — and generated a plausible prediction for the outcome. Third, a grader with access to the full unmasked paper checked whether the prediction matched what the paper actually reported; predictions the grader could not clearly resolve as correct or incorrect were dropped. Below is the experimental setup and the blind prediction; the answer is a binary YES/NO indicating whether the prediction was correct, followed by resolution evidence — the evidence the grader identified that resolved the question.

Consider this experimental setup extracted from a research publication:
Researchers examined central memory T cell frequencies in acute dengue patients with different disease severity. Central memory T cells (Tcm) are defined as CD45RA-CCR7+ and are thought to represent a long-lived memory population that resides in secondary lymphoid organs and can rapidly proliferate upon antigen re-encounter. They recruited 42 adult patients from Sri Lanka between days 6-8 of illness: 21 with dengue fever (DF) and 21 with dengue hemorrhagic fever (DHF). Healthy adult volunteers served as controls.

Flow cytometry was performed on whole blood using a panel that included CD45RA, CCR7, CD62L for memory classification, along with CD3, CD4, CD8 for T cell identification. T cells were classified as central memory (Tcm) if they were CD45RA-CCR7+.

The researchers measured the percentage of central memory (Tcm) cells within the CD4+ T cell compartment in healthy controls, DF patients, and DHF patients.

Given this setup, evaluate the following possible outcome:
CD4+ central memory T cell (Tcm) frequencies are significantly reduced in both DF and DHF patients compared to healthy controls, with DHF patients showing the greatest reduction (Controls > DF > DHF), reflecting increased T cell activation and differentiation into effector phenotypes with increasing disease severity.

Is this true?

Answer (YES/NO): NO